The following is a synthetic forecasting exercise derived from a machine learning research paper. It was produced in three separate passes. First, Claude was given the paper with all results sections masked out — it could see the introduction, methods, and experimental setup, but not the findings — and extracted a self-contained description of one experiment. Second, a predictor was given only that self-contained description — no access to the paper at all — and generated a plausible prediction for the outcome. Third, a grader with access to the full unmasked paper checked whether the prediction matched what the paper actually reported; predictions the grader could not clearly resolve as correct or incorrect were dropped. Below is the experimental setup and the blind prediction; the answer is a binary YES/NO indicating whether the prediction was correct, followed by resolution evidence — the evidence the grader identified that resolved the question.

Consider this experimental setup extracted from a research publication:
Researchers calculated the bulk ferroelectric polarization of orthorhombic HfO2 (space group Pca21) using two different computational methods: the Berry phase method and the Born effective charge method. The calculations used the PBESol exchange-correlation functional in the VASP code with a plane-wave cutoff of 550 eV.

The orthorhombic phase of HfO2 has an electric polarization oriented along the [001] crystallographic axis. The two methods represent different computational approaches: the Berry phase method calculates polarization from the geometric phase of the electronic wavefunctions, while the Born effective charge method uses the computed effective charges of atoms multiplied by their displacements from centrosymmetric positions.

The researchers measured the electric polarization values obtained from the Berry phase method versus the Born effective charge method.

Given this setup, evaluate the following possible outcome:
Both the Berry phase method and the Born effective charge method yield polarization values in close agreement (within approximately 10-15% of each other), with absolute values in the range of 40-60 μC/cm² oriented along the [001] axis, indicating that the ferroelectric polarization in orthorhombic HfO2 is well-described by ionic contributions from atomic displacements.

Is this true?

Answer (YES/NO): YES